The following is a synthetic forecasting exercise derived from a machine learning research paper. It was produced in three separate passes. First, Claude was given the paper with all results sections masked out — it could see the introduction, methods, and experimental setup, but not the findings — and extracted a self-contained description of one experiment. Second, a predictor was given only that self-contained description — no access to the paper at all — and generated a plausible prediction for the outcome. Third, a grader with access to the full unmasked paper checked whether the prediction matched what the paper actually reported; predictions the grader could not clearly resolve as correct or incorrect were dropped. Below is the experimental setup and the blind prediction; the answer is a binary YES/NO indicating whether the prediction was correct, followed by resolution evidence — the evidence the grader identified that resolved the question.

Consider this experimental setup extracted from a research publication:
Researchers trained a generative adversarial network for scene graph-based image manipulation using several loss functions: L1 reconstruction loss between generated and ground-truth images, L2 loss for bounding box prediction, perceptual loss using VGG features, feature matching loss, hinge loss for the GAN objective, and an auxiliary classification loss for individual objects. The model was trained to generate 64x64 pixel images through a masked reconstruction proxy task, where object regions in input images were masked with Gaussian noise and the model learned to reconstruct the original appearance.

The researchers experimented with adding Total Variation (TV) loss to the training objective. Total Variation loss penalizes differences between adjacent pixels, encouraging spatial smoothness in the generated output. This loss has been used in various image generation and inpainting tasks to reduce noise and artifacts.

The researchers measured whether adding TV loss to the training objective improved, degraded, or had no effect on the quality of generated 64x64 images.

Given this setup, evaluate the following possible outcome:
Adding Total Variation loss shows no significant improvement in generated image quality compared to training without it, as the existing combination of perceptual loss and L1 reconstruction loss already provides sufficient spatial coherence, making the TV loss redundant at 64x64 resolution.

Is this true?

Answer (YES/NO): YES